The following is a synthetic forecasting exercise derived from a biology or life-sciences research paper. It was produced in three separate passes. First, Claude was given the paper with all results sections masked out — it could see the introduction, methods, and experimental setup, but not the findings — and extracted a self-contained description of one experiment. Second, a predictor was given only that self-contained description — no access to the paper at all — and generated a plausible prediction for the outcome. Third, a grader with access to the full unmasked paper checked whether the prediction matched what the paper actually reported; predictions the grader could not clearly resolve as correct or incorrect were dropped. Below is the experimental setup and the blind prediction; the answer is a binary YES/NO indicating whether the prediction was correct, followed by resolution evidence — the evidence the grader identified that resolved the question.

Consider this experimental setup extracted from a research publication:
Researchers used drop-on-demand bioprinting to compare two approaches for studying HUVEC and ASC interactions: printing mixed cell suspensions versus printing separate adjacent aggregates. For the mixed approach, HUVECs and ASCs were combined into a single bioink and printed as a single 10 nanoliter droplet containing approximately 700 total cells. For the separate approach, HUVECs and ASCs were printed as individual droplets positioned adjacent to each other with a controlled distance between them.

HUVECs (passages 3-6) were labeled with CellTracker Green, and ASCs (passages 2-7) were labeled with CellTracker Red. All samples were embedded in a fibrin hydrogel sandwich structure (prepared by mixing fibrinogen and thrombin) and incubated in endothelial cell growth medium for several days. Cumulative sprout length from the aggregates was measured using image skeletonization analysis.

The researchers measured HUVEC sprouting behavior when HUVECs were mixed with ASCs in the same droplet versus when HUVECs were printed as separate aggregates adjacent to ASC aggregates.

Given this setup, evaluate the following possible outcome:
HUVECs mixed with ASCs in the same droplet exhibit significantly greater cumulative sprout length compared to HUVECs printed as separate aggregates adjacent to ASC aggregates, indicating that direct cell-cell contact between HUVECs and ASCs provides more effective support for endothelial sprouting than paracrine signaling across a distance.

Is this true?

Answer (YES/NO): NO